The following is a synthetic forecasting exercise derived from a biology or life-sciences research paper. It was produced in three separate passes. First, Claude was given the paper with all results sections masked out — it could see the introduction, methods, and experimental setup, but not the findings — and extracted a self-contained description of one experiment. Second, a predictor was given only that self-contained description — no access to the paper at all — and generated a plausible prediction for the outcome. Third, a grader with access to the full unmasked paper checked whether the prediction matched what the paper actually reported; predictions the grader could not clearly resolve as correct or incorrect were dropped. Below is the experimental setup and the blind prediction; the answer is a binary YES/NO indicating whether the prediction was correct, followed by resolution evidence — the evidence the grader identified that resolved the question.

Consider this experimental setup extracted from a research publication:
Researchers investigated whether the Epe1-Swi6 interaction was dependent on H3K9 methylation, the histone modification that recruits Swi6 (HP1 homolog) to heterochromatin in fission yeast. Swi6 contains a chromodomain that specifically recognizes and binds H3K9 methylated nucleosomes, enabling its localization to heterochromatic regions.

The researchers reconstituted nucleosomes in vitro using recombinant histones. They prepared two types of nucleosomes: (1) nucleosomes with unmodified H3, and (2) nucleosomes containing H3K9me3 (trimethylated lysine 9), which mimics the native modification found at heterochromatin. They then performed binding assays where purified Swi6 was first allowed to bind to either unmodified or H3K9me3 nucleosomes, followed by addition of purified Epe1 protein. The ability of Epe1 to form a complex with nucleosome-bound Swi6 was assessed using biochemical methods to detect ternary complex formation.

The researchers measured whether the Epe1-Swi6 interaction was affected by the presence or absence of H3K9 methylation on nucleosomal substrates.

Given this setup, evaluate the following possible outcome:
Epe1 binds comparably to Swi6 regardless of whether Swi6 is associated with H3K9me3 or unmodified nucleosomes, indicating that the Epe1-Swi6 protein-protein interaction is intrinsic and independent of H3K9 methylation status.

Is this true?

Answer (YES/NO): NO